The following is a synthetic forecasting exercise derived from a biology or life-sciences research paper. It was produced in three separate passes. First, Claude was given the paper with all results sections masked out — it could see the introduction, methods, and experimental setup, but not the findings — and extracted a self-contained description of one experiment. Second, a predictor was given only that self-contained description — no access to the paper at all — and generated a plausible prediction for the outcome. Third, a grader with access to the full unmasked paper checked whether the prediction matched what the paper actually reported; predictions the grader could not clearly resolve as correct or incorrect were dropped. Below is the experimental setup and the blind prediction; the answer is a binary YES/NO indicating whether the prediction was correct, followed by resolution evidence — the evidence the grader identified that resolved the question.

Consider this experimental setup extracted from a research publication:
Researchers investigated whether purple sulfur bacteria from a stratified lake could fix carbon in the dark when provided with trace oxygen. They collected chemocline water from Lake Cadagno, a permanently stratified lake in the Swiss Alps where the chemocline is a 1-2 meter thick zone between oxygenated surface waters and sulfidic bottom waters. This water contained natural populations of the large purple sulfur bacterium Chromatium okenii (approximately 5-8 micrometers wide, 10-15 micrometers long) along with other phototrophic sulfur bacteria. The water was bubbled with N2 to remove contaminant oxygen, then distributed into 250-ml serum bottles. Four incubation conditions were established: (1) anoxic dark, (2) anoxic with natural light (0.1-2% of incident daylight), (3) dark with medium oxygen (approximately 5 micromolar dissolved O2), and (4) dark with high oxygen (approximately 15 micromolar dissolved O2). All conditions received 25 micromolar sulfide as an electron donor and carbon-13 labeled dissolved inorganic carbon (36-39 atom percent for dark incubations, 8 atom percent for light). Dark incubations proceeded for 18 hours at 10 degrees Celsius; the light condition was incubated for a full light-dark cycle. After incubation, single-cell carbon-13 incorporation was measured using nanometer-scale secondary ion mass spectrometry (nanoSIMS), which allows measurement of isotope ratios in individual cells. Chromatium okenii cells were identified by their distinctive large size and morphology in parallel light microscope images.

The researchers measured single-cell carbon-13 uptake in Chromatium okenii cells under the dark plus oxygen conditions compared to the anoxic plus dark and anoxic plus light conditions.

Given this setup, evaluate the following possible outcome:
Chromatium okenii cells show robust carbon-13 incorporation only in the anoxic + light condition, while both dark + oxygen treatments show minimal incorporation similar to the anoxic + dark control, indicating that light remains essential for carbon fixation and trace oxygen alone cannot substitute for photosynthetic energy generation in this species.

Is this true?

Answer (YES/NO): NO